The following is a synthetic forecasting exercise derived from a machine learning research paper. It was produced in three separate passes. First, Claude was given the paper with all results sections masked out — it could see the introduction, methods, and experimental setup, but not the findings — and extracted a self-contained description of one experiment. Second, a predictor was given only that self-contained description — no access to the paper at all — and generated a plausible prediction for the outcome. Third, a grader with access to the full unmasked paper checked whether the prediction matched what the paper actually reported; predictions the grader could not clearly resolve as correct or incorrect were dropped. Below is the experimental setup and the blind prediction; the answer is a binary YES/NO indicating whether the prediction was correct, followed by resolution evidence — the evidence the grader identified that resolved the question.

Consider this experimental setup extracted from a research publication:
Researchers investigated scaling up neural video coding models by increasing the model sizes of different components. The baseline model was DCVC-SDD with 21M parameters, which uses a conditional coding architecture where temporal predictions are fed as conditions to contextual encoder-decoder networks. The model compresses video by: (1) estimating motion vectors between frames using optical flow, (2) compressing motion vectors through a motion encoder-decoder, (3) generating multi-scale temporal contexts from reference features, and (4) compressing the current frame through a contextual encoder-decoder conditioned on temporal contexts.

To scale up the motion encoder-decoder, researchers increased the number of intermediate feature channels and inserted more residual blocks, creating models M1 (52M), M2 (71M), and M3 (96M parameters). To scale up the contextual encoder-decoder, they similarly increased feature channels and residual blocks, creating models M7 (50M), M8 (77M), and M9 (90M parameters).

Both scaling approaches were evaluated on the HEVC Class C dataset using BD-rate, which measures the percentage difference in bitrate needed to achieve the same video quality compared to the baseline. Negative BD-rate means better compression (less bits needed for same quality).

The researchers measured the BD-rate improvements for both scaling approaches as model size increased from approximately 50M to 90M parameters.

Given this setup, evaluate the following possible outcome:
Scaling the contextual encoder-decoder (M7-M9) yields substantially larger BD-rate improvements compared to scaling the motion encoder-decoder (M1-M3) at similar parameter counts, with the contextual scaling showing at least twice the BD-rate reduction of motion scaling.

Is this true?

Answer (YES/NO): NO